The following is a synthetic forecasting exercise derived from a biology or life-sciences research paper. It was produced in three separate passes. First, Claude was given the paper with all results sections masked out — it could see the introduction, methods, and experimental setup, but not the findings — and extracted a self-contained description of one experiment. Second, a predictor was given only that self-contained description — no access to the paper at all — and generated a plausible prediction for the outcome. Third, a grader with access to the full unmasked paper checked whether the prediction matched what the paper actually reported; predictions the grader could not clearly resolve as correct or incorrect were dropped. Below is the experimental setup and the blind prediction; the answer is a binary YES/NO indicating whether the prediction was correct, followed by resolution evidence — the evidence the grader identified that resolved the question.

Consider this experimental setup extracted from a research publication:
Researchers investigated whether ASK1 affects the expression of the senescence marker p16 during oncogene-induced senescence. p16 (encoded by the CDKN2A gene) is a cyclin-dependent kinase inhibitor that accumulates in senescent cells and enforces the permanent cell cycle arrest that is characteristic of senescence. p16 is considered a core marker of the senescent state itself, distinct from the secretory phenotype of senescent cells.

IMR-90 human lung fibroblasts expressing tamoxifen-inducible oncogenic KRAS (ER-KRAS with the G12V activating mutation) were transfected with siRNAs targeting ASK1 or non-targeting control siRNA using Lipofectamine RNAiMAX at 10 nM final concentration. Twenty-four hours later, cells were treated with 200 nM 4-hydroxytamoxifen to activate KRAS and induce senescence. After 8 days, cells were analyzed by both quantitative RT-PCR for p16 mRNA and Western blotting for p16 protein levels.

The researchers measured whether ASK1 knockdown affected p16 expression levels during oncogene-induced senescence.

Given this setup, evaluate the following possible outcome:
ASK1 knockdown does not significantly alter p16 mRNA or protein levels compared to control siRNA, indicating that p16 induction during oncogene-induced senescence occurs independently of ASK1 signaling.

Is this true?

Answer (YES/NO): YES